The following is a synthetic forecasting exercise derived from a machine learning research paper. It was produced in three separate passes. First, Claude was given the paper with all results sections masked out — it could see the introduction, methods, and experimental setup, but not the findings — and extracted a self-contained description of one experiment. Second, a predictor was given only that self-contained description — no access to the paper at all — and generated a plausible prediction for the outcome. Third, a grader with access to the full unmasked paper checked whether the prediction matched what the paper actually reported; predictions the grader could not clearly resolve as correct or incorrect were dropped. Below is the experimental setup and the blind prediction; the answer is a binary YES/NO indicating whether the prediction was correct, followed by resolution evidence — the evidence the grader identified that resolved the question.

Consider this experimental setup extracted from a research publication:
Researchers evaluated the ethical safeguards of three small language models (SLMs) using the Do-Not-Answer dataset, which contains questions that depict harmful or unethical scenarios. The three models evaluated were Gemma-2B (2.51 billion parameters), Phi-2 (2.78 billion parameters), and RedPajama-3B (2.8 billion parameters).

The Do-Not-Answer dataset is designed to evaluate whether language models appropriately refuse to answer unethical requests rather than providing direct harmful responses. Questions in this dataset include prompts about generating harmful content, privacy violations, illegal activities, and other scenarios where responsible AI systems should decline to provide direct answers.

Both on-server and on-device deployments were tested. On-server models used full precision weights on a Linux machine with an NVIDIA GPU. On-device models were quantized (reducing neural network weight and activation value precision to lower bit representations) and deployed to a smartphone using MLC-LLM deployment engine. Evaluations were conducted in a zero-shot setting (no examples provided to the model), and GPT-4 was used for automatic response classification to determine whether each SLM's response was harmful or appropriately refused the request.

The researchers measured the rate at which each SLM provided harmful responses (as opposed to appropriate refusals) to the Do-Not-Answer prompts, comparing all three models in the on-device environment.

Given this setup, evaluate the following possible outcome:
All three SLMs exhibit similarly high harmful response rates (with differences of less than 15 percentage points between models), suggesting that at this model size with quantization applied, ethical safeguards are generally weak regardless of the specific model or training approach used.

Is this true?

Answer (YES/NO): NO